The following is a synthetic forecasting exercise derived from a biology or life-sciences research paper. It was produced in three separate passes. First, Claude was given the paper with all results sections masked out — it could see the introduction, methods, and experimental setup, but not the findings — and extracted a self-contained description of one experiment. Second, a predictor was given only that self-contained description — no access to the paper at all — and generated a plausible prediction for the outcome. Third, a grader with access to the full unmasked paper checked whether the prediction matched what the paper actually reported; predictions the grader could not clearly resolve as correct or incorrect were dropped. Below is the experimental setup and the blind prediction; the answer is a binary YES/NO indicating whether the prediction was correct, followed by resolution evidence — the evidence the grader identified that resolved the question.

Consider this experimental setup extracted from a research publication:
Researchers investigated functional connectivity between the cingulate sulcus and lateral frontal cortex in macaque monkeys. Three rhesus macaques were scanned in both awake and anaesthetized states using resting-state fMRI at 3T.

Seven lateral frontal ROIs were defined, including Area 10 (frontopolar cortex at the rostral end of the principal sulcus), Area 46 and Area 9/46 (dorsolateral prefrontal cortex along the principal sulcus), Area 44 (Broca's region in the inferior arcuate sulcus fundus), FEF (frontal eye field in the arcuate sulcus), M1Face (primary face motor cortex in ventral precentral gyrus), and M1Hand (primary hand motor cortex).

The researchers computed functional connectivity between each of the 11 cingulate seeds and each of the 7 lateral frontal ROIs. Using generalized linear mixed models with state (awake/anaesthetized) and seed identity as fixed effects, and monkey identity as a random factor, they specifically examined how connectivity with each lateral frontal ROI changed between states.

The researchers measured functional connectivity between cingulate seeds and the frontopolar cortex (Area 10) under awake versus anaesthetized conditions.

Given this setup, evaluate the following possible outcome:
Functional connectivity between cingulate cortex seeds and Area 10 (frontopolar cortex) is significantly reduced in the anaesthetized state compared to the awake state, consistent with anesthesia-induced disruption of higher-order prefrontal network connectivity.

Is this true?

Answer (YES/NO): YES